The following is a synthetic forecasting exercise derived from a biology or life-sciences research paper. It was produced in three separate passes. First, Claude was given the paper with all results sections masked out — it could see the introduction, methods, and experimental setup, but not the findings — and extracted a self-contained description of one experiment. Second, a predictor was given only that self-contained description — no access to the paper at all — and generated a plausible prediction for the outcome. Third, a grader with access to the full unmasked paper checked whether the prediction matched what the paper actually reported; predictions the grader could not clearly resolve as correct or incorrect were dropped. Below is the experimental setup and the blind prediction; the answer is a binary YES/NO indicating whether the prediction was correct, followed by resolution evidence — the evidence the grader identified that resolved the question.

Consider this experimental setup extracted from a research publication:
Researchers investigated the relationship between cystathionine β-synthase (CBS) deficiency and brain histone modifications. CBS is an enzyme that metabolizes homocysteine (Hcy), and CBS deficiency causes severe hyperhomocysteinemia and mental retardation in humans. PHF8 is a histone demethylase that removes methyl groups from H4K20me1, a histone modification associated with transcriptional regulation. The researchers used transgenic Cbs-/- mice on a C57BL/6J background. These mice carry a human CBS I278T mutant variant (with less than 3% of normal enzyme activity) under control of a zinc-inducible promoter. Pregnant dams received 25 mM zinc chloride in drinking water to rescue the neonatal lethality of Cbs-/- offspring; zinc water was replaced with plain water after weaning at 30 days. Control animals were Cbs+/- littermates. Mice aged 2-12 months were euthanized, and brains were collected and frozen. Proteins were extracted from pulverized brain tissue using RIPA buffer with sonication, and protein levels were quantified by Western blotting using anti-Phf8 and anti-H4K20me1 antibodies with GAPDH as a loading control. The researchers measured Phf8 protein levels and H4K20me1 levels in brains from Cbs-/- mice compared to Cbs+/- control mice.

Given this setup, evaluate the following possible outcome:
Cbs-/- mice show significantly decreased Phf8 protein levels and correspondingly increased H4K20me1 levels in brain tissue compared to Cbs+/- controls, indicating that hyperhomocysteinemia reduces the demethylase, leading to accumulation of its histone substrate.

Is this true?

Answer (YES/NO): YES